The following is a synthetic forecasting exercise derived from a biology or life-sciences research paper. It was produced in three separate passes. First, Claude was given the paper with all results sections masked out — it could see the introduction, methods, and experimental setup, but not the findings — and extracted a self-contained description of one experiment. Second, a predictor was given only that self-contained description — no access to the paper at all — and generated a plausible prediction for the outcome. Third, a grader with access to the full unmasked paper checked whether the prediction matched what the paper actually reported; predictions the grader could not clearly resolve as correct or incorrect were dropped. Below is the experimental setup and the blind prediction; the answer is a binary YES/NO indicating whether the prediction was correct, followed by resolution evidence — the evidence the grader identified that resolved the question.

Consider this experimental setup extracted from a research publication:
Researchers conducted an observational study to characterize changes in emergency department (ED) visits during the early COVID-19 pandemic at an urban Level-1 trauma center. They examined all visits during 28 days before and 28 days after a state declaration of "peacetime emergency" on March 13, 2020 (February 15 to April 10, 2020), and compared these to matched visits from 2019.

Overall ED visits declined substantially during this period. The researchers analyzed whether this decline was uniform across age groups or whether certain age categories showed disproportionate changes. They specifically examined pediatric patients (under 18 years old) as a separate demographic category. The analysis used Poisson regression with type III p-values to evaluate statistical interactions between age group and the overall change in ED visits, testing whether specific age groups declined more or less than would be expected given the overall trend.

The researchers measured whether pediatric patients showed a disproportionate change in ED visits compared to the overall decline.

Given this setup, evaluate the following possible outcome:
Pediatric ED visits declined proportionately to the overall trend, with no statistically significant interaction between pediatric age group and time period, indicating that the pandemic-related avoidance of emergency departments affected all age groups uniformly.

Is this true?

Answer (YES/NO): NO